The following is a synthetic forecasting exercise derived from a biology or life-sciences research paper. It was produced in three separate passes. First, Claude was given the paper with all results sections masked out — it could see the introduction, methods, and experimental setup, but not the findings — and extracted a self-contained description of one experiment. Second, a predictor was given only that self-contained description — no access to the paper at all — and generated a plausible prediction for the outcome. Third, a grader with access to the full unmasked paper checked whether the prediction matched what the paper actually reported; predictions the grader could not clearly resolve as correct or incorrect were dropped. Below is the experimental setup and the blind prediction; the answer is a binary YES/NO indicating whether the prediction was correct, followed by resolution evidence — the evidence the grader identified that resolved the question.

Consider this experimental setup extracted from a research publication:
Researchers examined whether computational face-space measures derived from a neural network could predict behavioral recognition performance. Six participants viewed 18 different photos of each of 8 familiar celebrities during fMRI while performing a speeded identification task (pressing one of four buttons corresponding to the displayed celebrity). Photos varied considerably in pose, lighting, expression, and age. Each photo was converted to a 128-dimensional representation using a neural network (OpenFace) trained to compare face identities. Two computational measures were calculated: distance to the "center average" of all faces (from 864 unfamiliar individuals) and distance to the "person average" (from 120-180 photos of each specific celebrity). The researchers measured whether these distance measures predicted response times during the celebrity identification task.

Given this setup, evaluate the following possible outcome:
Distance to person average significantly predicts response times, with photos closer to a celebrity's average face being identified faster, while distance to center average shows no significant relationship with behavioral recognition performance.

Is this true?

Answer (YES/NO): NO